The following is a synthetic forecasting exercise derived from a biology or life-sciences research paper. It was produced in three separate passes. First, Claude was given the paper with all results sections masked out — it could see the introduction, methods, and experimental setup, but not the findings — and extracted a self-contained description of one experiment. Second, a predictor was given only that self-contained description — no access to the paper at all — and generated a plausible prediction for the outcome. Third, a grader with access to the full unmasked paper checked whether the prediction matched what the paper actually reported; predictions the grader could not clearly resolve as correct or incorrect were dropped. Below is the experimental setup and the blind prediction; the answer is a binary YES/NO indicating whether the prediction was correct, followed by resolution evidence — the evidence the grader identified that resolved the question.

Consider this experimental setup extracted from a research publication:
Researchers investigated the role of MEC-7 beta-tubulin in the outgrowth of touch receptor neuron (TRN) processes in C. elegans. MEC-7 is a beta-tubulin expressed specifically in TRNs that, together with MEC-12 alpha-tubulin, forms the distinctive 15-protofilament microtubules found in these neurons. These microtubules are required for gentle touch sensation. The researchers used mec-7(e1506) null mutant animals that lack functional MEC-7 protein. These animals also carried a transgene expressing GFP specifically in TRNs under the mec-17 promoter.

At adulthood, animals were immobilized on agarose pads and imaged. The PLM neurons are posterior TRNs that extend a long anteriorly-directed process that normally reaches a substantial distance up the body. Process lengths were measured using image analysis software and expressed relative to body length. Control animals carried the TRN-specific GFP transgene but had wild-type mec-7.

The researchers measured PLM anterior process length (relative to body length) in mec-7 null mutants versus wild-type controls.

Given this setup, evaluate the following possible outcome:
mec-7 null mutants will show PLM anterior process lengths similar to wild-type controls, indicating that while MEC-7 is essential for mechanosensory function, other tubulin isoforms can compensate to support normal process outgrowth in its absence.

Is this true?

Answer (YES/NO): NO